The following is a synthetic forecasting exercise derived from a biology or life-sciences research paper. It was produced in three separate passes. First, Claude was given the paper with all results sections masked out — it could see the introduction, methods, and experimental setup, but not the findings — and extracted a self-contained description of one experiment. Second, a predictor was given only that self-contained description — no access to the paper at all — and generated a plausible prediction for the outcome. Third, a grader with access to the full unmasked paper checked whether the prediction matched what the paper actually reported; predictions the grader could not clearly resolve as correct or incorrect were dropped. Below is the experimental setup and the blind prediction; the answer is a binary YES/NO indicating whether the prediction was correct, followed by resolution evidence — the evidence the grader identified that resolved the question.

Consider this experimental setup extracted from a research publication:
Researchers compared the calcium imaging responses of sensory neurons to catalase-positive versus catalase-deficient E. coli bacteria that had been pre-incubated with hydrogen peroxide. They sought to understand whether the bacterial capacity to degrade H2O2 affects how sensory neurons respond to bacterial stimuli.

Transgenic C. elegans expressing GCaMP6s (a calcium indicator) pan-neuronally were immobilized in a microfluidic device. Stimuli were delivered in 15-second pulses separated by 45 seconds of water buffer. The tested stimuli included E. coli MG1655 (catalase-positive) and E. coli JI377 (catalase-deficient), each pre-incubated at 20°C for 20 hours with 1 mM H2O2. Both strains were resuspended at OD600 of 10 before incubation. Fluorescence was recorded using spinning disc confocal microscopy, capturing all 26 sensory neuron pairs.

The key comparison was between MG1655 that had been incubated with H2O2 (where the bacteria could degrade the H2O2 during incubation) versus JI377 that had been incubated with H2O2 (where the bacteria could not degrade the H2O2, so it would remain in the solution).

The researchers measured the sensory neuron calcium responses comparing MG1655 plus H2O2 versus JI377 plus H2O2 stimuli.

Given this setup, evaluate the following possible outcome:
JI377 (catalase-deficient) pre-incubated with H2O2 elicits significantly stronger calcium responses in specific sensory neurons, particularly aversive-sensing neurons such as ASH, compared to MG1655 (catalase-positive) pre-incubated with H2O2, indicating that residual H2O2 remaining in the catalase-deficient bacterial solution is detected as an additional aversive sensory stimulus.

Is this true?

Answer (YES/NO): NO